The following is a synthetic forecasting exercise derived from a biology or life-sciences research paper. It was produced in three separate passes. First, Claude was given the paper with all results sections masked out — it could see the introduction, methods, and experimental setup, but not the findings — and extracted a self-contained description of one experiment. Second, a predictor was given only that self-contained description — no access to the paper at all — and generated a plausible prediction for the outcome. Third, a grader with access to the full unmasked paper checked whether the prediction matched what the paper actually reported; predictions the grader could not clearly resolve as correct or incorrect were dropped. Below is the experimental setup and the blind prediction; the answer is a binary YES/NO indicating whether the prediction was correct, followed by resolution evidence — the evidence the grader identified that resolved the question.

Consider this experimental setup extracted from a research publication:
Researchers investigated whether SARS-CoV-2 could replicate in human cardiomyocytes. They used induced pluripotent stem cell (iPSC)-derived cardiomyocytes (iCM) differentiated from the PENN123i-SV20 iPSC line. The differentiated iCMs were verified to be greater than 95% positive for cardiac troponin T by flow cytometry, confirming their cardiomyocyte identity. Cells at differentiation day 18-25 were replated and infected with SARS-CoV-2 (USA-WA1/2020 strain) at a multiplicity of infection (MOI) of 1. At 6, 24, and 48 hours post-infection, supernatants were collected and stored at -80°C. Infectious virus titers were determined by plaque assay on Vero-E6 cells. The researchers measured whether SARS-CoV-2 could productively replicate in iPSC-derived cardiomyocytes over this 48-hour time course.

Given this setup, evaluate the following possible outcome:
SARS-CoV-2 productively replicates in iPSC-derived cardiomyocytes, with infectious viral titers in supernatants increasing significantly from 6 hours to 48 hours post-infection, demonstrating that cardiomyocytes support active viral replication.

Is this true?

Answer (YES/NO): YES